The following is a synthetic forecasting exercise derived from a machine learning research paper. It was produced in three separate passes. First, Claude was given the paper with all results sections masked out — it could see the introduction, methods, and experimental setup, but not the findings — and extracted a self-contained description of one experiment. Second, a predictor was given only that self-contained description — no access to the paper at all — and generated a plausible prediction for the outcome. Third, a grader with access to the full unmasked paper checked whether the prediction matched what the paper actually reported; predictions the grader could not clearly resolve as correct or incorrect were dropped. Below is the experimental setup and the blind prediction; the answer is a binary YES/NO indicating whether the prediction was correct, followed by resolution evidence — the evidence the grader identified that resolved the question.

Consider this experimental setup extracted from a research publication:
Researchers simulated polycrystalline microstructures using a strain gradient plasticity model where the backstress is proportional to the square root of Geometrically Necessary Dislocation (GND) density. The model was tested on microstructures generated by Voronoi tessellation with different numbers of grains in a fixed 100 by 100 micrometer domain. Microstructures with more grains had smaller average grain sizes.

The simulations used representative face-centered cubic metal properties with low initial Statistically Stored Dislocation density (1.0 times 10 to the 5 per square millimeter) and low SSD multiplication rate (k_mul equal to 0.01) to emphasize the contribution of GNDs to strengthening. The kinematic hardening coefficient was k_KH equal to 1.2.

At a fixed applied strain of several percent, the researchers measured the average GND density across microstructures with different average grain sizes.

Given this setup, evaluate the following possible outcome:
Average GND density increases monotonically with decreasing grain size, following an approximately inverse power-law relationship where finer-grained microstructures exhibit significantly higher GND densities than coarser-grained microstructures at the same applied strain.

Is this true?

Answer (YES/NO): YES